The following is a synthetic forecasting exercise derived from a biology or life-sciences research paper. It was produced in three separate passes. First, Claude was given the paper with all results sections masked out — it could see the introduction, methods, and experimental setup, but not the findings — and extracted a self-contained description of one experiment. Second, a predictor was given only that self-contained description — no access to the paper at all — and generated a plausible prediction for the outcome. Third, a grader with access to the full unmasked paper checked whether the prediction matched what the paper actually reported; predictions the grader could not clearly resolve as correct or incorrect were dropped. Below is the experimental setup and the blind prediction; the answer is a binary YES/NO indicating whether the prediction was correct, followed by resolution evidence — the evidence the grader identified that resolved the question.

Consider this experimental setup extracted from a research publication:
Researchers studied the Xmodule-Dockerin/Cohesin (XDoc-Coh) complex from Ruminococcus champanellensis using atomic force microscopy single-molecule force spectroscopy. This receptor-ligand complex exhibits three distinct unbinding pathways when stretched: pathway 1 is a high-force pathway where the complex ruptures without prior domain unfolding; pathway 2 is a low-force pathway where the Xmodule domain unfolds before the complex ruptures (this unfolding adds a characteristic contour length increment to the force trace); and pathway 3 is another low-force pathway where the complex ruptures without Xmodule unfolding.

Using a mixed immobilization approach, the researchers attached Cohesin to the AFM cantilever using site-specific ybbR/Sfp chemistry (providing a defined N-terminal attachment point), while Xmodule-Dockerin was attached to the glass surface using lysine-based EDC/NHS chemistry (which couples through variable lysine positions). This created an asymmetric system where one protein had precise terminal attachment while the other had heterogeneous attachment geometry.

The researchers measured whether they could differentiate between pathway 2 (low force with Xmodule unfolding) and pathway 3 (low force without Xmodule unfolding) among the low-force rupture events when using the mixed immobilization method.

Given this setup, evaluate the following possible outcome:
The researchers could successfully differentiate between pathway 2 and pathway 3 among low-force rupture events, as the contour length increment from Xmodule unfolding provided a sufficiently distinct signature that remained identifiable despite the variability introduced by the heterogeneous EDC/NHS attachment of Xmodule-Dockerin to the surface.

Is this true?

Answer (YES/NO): YES